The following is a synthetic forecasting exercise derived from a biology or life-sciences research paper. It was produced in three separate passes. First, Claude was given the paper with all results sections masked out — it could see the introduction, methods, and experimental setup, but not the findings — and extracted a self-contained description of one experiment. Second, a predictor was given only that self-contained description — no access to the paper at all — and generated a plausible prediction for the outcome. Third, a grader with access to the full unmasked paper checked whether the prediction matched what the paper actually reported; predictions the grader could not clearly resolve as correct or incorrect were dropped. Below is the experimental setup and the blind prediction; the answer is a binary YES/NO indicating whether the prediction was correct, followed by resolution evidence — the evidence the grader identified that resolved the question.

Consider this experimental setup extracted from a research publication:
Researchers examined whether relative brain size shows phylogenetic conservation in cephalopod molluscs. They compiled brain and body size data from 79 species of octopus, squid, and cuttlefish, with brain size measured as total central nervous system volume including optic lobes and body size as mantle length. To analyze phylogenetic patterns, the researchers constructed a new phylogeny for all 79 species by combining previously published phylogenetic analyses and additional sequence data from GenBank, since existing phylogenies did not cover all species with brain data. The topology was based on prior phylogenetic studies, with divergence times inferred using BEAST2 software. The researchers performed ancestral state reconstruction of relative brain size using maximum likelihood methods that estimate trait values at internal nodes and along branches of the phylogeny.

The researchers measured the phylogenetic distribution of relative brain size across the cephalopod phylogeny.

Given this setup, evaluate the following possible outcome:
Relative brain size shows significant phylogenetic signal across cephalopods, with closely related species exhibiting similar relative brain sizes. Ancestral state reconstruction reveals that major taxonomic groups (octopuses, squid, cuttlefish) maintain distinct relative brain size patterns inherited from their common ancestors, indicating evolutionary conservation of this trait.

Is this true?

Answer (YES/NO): NO